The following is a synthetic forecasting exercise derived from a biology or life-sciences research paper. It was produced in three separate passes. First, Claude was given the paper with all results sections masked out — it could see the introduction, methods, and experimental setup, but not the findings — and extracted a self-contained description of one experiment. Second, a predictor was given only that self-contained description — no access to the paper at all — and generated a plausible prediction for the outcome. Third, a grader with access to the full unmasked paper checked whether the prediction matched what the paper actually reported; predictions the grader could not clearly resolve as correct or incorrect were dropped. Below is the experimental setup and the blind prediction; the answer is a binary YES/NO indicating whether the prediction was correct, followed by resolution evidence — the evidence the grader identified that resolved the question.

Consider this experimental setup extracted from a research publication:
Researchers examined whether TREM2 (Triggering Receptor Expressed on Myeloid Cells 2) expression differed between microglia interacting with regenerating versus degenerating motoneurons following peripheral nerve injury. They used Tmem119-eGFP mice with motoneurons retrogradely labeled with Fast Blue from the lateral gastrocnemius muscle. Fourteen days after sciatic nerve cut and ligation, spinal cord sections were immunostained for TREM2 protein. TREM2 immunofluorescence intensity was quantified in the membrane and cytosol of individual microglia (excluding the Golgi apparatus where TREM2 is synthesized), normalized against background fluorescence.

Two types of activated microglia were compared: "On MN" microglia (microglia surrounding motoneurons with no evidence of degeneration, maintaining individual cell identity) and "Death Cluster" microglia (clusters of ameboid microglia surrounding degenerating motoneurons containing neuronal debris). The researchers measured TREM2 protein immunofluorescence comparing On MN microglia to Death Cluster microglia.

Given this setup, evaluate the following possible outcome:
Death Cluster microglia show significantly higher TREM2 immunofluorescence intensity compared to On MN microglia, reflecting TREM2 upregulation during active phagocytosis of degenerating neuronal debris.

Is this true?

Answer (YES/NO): YES